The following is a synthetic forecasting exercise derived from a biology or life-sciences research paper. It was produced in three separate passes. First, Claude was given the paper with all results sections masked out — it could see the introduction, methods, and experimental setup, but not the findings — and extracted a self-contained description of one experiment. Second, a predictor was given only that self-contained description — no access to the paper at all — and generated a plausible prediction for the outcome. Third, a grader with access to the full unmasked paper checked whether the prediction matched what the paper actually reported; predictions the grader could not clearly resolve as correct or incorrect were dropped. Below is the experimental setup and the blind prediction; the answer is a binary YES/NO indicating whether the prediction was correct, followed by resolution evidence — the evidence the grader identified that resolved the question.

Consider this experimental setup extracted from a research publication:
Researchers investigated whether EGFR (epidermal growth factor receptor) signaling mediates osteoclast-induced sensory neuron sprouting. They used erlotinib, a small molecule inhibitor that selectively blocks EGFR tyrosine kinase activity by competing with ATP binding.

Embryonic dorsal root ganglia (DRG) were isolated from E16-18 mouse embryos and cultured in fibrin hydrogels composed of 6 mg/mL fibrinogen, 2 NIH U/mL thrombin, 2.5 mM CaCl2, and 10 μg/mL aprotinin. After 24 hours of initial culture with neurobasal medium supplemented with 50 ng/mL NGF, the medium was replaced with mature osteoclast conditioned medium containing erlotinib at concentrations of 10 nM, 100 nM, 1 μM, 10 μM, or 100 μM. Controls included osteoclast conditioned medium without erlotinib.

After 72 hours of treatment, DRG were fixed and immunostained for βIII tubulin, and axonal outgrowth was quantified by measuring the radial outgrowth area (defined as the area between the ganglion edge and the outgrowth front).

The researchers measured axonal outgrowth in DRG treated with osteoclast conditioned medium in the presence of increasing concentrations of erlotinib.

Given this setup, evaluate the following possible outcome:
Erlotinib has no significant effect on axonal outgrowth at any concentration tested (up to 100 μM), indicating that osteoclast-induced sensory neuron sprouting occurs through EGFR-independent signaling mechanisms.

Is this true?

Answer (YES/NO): NO